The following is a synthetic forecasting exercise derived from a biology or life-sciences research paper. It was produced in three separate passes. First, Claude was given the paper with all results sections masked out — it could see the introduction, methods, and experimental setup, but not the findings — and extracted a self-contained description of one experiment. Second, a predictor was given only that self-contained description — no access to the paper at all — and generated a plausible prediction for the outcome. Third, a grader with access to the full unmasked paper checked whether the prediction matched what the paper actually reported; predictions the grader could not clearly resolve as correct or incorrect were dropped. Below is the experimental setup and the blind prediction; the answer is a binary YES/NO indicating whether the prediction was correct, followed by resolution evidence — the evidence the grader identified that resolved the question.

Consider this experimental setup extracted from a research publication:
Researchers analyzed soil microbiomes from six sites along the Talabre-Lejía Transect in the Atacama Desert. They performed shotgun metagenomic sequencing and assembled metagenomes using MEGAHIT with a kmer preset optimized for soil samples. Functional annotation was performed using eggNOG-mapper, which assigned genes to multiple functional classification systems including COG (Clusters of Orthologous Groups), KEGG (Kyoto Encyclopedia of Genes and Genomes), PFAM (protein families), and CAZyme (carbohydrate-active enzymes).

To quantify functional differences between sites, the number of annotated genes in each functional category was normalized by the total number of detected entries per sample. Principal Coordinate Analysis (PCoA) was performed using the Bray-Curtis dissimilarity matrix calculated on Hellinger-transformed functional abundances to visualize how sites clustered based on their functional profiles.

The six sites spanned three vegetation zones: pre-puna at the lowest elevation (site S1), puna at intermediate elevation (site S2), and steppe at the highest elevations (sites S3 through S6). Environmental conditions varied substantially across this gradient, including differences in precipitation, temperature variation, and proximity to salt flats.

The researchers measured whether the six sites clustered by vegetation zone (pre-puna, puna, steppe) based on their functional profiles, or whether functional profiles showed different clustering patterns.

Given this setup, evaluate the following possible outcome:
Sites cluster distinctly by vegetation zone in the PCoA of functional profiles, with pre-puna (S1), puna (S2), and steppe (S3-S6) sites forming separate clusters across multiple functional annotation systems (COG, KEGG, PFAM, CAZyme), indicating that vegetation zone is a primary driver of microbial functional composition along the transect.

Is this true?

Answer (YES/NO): NO